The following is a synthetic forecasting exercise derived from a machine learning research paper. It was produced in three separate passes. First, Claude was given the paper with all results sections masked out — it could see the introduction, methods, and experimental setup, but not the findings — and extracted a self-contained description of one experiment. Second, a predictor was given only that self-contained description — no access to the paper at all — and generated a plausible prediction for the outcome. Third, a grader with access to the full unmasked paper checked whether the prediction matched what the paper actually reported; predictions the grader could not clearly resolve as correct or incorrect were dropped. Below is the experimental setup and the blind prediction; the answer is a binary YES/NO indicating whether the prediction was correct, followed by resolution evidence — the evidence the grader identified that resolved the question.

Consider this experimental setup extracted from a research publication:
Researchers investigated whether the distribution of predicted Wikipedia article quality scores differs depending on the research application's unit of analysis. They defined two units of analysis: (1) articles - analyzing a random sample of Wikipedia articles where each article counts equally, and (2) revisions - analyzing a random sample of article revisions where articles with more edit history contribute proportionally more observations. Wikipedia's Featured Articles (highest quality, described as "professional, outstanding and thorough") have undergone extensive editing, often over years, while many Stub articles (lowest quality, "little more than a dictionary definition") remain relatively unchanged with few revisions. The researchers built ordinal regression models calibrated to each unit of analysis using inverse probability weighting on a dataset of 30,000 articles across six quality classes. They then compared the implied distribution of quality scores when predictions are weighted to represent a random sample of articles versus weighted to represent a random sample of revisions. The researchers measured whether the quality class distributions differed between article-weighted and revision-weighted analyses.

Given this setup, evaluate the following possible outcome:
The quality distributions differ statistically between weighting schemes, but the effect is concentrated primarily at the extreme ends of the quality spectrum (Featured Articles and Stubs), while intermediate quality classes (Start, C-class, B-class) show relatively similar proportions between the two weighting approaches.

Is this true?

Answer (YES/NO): NO